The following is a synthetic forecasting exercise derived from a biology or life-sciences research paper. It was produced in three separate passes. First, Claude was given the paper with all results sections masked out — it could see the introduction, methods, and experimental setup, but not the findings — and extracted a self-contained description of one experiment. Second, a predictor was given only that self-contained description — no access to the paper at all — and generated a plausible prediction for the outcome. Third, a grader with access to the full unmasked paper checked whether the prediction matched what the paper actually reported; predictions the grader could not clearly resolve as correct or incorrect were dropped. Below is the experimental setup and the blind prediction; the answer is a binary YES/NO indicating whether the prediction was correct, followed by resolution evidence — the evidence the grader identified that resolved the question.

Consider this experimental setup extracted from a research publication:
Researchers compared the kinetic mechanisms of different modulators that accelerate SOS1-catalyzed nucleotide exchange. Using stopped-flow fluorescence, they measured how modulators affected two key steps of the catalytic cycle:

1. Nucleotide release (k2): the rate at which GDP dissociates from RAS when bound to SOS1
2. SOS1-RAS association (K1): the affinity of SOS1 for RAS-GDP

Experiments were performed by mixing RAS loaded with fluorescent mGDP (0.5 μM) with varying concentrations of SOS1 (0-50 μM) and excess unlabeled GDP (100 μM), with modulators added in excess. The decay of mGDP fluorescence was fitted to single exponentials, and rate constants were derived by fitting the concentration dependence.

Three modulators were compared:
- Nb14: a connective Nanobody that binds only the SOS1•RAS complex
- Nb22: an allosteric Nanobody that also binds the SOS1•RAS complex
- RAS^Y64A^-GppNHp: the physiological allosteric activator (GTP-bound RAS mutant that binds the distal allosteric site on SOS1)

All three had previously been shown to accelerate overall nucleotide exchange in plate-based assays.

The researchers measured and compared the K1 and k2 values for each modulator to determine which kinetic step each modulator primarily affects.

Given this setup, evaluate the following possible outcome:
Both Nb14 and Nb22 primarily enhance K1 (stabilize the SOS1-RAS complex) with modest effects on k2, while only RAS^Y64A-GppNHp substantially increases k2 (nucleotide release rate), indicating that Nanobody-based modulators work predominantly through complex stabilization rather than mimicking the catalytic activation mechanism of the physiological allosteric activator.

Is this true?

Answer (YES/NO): NO